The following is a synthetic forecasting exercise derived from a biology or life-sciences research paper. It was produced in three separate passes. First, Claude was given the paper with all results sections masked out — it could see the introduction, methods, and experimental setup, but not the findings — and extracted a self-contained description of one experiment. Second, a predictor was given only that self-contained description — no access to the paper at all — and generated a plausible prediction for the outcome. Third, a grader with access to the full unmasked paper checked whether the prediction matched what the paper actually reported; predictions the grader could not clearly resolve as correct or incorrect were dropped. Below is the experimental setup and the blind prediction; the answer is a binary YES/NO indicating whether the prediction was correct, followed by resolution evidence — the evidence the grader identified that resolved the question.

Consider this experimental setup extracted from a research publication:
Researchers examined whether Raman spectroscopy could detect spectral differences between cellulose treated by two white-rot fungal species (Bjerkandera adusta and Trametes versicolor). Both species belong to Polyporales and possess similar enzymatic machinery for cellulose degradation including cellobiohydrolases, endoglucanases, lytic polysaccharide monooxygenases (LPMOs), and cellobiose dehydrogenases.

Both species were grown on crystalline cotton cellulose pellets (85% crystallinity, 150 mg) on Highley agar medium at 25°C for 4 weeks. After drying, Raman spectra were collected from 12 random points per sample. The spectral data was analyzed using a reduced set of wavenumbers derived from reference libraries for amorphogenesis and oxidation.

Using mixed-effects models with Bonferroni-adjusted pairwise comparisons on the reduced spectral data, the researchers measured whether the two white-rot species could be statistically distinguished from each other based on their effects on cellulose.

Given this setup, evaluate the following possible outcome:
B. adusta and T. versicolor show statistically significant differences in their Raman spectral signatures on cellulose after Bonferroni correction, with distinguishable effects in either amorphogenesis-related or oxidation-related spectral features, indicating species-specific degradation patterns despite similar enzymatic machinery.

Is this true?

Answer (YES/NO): NO